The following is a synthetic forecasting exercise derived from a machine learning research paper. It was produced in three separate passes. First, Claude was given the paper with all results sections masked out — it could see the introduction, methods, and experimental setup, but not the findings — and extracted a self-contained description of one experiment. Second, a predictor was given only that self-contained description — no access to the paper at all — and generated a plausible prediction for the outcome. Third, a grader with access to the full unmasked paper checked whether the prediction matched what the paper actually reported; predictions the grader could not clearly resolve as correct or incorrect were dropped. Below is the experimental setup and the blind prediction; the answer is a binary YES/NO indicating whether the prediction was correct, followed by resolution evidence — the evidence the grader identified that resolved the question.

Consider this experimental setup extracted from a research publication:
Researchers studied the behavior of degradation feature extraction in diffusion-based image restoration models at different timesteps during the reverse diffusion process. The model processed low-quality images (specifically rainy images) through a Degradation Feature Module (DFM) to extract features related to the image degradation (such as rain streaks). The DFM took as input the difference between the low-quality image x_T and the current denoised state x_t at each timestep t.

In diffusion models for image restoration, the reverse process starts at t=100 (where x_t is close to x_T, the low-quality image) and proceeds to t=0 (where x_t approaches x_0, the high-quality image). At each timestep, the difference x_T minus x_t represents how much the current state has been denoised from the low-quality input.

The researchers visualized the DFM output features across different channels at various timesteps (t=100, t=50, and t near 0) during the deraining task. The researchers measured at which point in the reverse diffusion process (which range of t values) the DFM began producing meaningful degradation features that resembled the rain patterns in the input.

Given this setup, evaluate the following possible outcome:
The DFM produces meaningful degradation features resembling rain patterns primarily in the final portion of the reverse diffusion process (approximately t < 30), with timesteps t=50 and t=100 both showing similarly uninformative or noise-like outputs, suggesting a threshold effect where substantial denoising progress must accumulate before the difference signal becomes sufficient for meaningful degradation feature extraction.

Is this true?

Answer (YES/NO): NO